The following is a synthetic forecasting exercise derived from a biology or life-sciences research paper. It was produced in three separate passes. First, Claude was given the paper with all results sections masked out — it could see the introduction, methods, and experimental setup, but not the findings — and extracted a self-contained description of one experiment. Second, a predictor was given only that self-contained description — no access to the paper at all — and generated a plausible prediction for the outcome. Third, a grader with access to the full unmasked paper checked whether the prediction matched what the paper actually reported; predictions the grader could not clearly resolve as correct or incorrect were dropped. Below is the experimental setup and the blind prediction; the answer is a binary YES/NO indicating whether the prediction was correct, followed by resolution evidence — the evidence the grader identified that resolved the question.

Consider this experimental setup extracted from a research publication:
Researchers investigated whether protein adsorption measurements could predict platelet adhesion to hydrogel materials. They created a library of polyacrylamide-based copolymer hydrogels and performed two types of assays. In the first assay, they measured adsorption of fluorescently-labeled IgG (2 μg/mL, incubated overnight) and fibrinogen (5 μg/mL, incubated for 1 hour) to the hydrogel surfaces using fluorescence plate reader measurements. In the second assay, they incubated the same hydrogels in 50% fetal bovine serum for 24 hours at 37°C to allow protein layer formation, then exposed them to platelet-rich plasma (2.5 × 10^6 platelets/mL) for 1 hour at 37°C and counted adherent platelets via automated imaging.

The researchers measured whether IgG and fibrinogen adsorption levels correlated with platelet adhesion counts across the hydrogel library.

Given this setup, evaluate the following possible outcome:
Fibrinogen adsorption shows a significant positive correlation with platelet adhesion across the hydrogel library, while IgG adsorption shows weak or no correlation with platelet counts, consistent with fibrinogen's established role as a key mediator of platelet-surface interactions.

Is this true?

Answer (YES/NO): NO